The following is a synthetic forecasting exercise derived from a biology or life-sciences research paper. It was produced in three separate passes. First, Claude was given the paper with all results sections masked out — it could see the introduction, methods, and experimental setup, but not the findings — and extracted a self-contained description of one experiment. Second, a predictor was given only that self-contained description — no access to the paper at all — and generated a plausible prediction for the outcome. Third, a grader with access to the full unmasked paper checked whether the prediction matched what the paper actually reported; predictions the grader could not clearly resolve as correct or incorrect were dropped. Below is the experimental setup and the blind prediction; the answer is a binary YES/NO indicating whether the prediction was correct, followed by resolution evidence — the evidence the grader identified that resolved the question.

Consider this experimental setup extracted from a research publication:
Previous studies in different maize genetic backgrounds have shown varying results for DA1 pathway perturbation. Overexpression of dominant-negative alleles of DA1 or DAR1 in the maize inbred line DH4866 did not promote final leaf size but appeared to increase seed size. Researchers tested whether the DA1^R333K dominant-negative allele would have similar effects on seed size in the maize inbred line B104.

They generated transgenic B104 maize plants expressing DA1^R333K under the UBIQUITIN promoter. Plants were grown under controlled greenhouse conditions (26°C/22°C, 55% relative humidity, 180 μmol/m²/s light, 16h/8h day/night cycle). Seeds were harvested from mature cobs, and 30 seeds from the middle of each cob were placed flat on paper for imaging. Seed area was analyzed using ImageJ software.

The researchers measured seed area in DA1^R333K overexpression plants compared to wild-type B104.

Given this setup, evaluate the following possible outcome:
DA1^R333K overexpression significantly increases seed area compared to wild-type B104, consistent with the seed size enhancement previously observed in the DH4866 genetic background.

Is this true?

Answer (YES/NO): NO